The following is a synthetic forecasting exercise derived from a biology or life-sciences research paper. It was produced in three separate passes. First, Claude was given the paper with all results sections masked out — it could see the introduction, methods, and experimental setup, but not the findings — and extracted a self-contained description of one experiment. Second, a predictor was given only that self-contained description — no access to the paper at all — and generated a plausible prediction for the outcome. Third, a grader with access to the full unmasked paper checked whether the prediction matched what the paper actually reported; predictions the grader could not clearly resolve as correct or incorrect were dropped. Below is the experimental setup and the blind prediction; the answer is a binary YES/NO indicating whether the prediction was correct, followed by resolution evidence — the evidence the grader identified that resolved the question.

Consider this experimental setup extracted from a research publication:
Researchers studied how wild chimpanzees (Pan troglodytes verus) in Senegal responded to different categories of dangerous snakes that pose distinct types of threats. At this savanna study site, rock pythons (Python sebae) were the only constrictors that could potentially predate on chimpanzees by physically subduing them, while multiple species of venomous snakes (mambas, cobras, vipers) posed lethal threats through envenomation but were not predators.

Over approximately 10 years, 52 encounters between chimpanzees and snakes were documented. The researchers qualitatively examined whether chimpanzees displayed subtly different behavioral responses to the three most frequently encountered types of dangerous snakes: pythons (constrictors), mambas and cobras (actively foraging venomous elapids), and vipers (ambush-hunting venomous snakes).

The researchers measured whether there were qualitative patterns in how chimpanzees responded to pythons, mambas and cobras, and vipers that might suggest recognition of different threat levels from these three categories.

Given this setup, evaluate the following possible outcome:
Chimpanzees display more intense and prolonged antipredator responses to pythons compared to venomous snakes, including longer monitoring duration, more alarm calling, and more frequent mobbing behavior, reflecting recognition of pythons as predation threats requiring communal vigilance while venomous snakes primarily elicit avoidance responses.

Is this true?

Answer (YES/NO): YES